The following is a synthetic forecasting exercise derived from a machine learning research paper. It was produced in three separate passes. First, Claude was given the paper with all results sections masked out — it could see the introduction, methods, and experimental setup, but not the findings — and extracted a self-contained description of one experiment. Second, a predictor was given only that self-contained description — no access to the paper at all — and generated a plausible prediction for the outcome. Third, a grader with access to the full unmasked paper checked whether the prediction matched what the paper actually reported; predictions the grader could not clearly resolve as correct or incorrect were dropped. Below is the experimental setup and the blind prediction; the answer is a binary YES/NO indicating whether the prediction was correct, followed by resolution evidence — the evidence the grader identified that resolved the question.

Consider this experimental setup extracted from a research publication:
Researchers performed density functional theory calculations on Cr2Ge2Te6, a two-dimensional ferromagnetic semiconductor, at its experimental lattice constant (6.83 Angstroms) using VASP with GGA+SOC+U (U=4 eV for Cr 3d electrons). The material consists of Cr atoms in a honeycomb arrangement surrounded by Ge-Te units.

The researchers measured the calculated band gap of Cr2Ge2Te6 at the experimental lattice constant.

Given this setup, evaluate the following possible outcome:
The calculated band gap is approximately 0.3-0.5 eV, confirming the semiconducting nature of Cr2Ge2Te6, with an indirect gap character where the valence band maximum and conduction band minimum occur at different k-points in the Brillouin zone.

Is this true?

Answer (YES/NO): NO